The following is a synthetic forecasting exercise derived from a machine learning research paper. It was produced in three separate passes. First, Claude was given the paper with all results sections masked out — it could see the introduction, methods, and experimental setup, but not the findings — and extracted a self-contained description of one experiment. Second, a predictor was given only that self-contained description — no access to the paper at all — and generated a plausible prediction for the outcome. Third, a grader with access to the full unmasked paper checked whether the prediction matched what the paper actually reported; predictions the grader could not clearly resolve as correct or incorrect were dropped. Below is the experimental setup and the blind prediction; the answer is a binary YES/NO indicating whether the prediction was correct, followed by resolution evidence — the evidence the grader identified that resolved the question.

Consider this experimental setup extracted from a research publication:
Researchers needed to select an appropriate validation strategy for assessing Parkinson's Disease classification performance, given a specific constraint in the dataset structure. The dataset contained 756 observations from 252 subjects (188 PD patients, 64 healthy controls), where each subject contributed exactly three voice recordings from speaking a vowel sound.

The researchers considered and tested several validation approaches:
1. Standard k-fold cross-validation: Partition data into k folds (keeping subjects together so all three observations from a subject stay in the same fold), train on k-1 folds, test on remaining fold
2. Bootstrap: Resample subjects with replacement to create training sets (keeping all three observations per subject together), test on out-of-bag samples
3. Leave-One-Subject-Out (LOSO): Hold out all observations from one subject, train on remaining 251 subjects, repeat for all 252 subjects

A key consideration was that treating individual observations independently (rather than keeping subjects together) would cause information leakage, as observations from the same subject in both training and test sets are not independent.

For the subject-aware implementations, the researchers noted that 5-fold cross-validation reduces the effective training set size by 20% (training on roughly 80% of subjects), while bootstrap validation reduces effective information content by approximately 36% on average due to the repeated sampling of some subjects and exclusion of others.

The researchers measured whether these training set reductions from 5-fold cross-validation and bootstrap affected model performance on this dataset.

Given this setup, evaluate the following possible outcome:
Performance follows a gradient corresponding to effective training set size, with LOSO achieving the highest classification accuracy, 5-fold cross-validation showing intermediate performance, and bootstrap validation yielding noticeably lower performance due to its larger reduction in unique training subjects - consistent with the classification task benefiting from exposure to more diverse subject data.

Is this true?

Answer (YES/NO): NO